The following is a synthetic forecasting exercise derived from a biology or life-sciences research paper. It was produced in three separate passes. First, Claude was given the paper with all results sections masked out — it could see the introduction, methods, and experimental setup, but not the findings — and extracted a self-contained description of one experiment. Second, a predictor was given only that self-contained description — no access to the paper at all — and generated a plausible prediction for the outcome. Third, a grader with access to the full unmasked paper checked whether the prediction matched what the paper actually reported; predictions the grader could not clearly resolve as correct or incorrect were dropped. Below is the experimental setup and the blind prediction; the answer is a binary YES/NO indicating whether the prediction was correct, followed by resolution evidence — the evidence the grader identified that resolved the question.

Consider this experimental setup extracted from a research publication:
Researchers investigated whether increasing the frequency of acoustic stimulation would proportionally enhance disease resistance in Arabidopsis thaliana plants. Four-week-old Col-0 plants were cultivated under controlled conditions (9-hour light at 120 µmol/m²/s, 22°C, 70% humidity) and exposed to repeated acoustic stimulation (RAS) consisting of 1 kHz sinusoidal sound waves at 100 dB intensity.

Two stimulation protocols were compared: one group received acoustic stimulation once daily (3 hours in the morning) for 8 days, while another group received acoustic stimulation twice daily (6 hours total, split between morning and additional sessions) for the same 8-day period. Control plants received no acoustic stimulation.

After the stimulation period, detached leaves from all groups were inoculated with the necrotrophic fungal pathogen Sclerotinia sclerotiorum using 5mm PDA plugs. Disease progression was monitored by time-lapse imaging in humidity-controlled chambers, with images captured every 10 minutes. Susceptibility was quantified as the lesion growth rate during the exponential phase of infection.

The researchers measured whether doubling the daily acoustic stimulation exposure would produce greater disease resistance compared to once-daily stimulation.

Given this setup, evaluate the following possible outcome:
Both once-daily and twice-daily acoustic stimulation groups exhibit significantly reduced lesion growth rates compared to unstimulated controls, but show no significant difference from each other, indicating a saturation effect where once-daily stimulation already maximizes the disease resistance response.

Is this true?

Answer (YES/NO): NO